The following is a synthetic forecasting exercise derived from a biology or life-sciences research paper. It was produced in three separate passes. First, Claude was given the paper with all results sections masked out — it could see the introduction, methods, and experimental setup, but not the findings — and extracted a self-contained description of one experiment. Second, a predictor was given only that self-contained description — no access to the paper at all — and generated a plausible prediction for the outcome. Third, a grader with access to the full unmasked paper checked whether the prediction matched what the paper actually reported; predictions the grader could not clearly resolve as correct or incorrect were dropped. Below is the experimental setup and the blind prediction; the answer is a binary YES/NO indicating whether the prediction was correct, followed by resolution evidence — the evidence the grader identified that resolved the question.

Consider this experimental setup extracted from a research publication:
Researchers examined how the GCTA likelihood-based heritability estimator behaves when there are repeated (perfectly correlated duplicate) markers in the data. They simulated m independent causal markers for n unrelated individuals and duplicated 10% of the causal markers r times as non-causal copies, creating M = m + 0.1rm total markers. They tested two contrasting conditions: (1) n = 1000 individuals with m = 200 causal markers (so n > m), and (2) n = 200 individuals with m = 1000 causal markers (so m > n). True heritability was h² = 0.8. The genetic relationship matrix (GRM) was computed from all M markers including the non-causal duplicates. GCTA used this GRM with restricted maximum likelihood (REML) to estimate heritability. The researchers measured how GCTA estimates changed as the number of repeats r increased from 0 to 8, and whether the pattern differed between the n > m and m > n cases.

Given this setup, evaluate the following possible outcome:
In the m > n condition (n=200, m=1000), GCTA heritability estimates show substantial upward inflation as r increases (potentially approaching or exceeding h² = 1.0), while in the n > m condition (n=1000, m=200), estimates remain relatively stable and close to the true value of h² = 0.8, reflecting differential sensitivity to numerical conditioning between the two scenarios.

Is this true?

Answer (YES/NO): NO